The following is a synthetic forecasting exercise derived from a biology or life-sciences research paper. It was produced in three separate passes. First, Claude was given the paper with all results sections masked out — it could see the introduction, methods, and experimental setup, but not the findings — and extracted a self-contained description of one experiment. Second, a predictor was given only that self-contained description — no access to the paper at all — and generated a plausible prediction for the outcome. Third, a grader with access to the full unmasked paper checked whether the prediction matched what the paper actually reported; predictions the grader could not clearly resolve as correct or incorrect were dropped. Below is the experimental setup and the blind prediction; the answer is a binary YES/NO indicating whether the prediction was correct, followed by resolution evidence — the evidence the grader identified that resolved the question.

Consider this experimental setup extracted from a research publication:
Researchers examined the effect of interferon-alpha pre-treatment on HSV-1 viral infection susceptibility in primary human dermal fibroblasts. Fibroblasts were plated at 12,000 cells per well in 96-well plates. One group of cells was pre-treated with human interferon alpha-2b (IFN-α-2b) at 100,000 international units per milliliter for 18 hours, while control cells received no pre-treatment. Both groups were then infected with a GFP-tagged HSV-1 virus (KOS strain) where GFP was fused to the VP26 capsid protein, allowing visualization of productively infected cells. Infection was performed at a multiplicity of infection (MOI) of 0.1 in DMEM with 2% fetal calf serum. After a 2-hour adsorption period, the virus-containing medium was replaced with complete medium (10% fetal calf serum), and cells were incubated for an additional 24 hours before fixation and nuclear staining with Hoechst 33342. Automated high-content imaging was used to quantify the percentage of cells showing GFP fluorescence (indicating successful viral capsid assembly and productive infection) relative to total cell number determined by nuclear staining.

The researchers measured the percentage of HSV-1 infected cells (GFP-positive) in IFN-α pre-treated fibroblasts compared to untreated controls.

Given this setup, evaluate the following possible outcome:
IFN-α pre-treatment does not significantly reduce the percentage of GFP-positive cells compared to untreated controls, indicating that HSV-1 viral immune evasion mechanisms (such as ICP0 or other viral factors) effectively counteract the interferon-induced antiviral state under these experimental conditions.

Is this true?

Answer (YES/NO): NO